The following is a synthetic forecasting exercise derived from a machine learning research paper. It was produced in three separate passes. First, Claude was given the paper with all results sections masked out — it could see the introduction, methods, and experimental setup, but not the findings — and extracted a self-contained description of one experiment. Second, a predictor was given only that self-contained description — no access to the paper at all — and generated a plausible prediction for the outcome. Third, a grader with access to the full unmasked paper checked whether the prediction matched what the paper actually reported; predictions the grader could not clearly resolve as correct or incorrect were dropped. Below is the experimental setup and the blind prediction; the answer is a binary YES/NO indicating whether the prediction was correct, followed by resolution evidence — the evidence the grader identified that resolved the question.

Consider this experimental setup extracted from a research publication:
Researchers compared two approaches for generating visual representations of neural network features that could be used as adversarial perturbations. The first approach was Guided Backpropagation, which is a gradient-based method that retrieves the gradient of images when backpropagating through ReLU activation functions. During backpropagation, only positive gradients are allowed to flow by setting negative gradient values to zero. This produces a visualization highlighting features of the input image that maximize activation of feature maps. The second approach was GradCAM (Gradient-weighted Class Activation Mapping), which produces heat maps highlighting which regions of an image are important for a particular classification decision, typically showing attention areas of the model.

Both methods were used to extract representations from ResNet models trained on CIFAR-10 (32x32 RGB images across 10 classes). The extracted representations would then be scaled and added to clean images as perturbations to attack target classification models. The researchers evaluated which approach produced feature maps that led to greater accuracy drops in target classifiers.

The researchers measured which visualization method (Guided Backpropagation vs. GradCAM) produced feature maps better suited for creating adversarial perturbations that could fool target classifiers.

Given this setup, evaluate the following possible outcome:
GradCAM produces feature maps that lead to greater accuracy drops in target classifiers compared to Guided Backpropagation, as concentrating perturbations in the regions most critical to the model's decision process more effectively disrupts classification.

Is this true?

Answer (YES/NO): NO